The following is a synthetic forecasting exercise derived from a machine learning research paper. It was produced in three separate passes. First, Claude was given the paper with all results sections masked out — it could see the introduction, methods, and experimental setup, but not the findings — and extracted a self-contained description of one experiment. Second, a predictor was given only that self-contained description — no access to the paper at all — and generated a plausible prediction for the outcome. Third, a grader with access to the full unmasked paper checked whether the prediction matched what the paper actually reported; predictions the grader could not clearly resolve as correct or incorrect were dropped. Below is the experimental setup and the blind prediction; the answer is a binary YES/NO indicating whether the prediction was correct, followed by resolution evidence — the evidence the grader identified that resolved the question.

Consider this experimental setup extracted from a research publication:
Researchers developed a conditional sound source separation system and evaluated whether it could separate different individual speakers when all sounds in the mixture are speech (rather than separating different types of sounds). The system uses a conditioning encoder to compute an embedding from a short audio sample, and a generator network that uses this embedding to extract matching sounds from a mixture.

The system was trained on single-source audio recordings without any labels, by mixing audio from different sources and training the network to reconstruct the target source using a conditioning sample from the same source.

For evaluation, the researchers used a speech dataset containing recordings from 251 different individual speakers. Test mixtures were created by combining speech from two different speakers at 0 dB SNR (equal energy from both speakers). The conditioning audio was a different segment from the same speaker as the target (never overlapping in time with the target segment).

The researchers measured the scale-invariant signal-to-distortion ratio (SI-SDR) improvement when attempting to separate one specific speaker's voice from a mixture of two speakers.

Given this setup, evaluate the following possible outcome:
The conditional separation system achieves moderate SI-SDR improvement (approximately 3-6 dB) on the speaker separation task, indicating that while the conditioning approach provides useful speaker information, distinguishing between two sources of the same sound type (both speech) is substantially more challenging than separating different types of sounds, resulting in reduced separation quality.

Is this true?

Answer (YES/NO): NO